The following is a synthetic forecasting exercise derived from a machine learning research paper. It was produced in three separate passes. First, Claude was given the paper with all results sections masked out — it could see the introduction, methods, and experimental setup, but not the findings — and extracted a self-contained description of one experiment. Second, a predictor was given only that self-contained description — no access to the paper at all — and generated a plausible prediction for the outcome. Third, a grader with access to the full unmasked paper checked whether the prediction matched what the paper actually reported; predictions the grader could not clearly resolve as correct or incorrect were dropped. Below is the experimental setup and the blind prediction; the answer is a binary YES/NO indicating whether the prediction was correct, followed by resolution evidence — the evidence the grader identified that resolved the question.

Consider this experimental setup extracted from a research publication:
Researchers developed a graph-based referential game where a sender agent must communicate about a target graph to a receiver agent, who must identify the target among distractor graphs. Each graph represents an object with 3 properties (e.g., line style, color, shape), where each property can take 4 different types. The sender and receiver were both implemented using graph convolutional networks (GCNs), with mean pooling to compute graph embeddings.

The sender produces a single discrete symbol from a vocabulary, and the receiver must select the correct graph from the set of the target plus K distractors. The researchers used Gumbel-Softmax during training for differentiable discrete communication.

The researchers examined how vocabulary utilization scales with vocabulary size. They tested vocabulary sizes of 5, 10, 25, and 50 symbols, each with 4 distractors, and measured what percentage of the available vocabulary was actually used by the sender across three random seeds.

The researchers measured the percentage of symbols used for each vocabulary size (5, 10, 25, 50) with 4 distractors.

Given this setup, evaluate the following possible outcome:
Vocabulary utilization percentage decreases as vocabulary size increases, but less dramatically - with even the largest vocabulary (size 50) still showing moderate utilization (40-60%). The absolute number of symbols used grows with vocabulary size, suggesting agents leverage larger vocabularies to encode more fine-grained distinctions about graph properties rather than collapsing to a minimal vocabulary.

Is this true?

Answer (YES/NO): NO